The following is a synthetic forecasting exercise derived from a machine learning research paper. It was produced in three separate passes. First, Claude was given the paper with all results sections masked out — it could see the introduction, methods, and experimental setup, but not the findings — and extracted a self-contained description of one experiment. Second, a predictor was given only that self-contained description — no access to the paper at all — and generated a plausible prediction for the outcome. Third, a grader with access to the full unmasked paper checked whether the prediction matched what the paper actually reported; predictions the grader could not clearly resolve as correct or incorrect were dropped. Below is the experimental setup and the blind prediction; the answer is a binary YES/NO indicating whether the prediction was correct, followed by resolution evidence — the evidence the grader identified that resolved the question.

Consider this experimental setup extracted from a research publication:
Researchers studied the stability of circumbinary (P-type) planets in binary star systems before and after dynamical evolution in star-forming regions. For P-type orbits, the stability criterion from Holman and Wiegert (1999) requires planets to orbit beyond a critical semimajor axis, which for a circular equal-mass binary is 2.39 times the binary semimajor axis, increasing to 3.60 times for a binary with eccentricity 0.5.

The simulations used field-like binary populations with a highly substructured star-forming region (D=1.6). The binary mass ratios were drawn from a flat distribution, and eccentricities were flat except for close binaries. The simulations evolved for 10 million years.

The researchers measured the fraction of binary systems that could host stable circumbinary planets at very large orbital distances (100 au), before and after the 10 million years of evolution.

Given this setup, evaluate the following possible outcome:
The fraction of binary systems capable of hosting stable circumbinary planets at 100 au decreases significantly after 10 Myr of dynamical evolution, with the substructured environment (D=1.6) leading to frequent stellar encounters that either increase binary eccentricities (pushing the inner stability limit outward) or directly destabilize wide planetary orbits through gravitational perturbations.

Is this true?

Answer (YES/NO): NO